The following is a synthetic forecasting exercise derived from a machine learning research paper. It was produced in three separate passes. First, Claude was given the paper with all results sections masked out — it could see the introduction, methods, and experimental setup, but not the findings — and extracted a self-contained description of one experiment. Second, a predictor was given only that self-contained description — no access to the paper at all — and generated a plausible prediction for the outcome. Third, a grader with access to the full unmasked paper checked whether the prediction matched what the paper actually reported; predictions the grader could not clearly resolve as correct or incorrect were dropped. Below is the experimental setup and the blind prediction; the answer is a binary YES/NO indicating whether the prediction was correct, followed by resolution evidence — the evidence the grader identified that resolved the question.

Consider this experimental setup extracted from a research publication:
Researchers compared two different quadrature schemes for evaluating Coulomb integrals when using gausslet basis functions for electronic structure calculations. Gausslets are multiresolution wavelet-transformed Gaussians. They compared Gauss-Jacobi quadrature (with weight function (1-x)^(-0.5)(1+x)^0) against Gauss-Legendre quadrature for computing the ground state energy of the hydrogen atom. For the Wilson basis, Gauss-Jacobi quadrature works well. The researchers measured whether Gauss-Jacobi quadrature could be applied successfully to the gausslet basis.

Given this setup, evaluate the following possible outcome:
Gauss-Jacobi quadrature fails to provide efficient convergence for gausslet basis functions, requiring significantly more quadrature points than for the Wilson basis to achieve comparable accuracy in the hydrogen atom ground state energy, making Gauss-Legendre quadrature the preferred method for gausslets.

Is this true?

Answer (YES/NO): NO